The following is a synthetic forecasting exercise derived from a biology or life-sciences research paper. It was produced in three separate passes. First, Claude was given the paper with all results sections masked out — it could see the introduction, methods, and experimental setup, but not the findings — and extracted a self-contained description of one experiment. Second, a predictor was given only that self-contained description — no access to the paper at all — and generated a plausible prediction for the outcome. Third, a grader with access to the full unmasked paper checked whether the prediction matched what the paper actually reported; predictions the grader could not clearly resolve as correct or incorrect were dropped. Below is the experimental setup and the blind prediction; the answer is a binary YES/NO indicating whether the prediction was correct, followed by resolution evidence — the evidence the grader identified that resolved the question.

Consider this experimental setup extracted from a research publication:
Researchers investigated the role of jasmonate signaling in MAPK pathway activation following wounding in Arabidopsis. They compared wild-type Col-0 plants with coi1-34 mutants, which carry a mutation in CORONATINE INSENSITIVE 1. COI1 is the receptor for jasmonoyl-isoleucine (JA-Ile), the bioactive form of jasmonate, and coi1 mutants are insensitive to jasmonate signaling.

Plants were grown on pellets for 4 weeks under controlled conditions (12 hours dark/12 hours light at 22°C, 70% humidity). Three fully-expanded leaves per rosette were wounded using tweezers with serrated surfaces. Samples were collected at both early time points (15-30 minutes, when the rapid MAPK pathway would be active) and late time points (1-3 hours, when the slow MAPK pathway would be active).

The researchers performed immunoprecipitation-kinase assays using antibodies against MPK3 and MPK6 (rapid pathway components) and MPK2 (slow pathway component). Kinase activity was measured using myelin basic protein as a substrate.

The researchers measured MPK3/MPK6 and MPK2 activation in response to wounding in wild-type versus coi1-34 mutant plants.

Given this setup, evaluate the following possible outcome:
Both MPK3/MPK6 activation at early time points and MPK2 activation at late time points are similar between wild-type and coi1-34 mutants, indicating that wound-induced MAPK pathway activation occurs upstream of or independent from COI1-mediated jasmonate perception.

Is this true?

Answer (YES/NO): NO